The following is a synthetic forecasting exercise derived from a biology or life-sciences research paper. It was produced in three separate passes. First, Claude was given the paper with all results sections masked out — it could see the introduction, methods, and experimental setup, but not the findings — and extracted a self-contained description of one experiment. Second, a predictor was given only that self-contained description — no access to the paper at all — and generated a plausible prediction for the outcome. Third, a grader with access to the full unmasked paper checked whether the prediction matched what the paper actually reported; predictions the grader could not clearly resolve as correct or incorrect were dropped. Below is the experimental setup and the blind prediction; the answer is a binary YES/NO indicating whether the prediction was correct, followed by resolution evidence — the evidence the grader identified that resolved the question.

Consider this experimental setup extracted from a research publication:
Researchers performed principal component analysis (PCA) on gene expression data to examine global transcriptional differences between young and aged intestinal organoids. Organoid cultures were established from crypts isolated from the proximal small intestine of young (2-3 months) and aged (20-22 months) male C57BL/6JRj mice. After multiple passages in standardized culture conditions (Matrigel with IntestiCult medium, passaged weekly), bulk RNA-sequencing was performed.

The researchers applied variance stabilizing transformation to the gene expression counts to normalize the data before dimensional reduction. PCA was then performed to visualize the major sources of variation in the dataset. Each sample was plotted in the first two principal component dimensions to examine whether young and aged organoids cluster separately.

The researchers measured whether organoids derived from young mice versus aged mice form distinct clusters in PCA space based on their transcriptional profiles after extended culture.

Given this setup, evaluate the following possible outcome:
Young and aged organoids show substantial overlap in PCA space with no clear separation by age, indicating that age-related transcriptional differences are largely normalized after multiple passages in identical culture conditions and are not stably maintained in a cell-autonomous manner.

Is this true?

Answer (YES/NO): NO